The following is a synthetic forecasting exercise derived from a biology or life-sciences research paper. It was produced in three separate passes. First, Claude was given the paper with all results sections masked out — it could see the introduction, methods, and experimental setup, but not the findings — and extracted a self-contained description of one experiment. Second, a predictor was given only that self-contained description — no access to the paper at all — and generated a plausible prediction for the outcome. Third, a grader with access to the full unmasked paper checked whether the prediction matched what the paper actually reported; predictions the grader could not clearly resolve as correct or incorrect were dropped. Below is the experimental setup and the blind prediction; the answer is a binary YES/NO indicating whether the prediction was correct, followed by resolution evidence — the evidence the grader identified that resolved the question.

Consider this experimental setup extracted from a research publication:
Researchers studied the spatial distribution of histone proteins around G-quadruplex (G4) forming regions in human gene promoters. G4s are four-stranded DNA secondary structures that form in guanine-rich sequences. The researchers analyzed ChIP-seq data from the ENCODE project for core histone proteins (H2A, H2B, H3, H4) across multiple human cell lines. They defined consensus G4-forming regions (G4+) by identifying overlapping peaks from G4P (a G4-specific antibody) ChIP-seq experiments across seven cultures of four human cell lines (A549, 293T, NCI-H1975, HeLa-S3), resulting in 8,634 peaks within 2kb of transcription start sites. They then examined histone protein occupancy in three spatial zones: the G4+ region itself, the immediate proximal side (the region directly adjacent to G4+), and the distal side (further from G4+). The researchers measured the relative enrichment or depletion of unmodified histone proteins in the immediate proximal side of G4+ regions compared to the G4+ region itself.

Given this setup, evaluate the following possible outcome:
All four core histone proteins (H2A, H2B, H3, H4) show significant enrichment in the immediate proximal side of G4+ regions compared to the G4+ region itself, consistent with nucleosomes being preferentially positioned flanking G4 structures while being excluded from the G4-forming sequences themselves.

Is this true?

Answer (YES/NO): NO